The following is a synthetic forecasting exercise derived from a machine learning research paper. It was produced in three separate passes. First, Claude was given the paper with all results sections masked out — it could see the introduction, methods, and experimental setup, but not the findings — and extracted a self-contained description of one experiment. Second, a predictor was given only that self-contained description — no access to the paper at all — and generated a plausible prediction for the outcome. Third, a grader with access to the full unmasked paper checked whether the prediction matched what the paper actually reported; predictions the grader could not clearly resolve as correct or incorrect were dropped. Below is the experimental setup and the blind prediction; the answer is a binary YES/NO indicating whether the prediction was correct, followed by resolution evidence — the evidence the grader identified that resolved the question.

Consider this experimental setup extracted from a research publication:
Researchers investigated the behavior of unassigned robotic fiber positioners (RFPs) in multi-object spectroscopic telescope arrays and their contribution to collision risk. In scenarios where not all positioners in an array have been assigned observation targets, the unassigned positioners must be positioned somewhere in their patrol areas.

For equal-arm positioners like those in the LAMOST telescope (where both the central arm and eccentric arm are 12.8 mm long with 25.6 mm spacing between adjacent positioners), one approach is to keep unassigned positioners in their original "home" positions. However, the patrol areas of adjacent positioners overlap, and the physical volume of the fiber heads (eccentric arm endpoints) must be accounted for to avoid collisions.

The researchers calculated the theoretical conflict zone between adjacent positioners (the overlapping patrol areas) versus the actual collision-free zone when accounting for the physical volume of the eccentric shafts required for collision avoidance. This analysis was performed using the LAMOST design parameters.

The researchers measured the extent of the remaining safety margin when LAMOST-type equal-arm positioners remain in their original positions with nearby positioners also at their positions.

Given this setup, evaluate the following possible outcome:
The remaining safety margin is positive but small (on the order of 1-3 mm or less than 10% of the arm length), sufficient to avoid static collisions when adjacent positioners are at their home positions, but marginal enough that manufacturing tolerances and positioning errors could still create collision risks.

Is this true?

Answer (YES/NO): NO